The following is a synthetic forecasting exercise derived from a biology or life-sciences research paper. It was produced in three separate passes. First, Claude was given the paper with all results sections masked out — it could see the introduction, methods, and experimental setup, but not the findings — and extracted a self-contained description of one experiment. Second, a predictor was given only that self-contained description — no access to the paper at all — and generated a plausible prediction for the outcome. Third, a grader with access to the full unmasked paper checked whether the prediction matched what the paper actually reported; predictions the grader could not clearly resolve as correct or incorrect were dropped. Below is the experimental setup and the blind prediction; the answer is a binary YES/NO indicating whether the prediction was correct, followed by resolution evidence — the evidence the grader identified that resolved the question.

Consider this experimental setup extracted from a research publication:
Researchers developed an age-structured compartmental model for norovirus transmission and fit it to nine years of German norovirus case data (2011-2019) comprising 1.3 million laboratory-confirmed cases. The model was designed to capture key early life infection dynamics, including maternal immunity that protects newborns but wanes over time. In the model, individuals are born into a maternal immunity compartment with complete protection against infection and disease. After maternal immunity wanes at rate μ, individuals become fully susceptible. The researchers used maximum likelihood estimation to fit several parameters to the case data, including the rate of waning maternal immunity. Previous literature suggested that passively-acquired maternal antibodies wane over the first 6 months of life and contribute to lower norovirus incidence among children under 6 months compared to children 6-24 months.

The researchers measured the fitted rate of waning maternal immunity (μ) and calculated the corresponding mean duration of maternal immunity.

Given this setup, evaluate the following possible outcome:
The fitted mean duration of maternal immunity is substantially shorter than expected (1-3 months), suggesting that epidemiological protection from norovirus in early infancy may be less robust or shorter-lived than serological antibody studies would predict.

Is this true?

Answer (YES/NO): NO